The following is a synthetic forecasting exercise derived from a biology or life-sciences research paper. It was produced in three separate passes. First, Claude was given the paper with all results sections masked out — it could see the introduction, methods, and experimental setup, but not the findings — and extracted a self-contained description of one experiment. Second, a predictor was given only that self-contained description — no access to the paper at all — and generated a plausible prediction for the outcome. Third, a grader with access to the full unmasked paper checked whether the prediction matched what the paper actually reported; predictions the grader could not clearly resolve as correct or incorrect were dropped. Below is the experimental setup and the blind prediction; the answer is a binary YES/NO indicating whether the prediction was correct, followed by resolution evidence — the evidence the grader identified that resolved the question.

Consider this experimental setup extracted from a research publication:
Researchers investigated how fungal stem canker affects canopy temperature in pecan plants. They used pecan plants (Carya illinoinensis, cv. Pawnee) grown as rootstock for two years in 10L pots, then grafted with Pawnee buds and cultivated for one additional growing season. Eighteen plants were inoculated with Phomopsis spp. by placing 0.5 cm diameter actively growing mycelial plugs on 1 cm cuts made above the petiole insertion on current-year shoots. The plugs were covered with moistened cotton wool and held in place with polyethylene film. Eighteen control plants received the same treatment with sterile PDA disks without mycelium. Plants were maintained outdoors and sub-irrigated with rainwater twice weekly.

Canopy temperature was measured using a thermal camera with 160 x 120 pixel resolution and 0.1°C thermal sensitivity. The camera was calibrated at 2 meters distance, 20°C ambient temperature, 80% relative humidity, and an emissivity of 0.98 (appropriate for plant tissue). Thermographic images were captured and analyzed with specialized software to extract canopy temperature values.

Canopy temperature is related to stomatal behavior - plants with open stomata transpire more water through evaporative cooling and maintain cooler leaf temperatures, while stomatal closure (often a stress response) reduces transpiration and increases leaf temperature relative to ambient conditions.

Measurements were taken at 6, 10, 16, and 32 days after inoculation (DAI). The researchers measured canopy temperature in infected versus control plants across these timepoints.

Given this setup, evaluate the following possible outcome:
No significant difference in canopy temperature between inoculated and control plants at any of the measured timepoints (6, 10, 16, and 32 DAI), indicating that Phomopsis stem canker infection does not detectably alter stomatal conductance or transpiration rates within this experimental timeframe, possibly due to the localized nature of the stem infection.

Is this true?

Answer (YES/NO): NO